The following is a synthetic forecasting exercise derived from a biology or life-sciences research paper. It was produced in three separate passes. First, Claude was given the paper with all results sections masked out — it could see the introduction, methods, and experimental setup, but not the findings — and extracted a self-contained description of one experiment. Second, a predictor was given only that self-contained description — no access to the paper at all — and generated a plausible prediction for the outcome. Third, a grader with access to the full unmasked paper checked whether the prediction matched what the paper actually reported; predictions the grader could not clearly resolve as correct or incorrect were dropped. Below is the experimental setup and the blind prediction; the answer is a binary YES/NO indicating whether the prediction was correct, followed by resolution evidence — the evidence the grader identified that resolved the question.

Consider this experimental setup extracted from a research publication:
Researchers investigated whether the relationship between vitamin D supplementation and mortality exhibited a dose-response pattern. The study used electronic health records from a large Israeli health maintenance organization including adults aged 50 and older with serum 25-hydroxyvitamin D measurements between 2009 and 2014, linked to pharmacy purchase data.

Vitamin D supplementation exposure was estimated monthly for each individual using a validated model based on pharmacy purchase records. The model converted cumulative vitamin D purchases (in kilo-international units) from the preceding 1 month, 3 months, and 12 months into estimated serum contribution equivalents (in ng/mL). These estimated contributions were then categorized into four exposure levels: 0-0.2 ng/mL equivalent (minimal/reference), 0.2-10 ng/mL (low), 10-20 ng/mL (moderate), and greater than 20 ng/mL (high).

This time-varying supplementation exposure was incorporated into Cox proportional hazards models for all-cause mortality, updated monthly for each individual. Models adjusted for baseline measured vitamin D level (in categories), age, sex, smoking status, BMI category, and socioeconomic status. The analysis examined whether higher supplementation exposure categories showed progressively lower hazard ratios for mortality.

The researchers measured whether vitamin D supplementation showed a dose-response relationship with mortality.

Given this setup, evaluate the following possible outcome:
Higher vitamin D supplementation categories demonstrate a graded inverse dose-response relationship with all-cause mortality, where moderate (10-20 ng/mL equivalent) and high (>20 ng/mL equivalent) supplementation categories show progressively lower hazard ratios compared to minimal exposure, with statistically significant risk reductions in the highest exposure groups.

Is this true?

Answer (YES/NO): YES